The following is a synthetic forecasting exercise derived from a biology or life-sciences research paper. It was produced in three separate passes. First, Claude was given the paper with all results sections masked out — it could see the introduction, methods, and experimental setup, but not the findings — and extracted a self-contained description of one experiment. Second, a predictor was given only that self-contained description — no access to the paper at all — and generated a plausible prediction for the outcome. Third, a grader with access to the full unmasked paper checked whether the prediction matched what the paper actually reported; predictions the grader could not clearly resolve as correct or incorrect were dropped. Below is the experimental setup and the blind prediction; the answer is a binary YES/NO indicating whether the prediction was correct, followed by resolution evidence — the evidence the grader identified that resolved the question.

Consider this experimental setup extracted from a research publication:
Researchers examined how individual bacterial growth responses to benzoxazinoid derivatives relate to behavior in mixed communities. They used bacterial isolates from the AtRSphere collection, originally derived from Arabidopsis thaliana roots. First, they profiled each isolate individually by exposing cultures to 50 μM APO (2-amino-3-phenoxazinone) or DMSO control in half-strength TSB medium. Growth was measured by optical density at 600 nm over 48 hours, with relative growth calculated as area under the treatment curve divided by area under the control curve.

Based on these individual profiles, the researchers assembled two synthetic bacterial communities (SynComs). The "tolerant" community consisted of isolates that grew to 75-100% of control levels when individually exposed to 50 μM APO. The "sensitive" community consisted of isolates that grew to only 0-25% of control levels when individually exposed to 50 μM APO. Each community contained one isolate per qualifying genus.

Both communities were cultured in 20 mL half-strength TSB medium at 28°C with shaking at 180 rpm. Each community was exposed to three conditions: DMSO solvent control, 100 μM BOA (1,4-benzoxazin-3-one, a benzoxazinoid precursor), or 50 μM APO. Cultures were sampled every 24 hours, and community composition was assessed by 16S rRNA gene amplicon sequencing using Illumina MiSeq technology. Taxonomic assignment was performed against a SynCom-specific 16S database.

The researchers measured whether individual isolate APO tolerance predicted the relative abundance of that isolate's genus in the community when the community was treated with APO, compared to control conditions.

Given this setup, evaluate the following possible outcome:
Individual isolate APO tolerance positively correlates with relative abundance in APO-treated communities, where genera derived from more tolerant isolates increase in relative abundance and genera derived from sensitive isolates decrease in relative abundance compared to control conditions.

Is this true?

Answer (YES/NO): NO